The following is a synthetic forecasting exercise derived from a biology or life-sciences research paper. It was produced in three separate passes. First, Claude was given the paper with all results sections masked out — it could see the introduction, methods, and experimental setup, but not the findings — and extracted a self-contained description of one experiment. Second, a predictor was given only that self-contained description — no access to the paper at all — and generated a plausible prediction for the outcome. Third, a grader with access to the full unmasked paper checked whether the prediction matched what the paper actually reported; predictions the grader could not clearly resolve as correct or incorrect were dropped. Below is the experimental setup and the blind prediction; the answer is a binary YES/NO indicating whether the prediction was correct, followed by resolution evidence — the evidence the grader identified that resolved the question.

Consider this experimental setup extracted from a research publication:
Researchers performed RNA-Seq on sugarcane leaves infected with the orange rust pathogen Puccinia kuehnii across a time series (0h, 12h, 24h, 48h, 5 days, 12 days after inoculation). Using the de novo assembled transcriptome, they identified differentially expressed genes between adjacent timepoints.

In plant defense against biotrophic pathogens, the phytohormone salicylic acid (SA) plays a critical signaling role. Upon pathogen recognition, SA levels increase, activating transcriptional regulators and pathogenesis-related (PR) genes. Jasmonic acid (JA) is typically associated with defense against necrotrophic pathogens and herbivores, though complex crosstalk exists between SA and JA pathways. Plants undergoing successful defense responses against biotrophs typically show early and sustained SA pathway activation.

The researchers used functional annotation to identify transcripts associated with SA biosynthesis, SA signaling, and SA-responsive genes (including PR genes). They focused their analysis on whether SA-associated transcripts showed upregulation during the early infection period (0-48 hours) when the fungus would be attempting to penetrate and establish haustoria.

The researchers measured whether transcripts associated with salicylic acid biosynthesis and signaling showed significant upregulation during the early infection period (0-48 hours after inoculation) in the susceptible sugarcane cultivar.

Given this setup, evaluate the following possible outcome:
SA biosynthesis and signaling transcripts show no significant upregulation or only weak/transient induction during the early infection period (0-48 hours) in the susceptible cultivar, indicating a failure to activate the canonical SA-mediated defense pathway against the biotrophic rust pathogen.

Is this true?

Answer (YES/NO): YES